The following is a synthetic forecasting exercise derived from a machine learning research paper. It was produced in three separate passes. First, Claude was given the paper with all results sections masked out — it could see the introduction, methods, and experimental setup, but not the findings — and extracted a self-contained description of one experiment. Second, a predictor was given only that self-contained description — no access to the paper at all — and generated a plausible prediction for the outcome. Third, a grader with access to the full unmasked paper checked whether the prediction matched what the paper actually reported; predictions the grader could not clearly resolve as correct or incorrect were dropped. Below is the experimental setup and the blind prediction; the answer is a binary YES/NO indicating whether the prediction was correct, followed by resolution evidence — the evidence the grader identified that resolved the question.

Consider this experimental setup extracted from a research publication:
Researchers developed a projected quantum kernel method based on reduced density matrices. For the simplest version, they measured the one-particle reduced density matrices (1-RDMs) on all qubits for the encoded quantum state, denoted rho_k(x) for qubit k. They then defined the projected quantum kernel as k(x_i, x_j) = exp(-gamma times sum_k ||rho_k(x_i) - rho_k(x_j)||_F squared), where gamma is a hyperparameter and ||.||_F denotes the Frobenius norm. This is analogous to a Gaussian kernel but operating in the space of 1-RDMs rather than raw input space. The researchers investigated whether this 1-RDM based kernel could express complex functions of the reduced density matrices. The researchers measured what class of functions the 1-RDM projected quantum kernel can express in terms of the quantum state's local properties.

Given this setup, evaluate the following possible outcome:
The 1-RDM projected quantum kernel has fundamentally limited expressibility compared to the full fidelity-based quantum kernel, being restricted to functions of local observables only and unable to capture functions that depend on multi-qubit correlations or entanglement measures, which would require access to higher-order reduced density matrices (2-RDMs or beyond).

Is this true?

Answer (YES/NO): NO